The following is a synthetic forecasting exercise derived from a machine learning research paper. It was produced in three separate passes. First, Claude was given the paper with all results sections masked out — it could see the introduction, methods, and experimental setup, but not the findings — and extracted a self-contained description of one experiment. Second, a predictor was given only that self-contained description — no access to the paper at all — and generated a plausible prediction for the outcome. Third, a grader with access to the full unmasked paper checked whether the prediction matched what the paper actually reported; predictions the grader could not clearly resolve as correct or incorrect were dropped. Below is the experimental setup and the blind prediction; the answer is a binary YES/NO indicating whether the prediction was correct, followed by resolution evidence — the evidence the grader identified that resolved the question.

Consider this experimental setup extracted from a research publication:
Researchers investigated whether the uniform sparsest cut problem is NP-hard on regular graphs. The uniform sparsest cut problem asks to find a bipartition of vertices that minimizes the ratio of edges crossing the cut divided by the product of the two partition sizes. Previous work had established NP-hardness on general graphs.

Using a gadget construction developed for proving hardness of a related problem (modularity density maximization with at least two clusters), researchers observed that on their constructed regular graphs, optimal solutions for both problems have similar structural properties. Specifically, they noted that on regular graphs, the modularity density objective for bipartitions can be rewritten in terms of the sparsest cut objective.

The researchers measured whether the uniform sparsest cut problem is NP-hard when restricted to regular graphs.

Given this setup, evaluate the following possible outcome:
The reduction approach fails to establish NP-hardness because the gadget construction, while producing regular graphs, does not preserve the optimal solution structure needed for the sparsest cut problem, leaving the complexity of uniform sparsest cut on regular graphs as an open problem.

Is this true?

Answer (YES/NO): NO